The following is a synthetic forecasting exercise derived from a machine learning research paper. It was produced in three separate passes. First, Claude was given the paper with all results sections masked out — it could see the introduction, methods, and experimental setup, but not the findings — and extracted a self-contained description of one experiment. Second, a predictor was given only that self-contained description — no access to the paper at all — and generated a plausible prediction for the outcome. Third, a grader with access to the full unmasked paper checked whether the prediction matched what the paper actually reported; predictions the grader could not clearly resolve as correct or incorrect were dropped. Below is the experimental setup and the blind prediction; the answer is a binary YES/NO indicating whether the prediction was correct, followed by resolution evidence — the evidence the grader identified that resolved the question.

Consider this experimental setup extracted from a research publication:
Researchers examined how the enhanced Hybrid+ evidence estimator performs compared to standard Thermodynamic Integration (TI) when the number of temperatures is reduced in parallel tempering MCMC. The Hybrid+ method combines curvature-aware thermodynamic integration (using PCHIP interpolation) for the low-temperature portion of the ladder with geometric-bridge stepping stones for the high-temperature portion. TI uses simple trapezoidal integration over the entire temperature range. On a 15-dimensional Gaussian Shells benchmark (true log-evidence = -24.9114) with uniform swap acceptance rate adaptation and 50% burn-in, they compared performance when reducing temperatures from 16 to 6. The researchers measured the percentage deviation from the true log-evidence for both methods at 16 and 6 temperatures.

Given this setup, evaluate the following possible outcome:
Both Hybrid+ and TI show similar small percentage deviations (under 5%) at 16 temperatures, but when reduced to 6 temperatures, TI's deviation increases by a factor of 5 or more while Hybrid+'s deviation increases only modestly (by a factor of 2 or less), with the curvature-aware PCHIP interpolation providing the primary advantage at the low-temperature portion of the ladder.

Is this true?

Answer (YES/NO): NO